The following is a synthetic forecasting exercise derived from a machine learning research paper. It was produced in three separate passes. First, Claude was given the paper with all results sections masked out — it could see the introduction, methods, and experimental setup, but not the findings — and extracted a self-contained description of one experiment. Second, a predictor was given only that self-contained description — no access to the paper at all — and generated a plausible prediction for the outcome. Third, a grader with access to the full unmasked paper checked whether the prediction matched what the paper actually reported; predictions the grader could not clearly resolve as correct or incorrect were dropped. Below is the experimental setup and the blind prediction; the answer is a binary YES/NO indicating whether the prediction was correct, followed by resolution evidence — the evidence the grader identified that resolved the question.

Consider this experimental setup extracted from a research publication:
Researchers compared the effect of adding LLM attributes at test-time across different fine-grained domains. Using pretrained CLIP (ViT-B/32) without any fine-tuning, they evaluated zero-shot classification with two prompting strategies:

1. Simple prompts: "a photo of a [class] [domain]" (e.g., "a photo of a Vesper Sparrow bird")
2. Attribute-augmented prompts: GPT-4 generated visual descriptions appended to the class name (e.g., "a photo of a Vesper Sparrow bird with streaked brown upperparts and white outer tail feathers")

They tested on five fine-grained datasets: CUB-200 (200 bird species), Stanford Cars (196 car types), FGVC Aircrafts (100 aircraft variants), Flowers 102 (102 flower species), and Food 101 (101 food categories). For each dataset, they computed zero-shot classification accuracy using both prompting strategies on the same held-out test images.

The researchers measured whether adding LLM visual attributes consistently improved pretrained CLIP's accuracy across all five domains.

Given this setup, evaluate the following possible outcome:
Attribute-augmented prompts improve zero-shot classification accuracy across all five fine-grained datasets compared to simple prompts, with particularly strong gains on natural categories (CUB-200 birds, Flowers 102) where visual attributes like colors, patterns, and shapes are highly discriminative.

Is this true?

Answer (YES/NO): NO